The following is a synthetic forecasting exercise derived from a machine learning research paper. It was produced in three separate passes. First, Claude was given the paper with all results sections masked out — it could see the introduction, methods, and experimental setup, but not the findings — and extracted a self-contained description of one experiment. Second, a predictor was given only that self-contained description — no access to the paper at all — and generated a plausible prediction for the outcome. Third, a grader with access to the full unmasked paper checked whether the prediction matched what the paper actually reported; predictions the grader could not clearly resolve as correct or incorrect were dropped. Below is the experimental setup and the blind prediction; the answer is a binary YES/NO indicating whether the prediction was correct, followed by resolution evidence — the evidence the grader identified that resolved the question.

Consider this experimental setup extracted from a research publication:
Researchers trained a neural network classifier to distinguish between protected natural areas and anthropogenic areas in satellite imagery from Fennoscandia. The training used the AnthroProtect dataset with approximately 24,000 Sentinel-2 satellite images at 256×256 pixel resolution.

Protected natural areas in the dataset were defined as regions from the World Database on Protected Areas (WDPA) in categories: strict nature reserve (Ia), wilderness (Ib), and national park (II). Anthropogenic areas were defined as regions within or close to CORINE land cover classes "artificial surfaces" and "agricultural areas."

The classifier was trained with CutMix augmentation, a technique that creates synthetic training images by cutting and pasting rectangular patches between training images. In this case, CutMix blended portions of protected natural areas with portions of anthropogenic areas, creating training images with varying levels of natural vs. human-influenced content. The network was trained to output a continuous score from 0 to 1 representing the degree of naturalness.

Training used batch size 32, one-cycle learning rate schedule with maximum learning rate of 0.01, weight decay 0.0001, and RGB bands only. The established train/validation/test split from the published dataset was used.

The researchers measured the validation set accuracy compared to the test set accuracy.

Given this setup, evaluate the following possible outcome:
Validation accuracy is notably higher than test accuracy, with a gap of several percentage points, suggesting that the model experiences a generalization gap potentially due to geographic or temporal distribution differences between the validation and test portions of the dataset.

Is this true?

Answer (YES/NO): NO